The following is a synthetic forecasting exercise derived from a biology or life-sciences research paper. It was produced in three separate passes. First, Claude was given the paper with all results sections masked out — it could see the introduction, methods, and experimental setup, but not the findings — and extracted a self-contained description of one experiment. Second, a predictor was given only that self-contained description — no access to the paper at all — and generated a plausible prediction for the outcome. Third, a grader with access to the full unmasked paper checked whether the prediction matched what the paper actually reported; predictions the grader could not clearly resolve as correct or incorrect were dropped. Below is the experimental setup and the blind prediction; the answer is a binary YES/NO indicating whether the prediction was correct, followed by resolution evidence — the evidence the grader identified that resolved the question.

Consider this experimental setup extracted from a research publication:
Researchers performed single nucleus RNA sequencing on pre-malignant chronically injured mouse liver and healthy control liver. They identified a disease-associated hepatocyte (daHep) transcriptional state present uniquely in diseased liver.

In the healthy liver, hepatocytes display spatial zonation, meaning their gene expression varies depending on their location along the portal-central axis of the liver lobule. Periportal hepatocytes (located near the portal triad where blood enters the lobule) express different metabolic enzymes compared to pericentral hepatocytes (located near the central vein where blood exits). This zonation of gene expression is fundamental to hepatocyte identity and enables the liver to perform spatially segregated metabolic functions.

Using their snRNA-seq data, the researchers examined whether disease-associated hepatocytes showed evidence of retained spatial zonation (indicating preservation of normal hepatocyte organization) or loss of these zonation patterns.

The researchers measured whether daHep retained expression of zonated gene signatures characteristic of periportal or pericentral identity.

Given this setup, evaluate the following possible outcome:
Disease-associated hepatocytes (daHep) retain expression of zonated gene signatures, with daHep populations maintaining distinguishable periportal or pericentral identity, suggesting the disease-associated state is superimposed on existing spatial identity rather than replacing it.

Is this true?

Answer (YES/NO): NO